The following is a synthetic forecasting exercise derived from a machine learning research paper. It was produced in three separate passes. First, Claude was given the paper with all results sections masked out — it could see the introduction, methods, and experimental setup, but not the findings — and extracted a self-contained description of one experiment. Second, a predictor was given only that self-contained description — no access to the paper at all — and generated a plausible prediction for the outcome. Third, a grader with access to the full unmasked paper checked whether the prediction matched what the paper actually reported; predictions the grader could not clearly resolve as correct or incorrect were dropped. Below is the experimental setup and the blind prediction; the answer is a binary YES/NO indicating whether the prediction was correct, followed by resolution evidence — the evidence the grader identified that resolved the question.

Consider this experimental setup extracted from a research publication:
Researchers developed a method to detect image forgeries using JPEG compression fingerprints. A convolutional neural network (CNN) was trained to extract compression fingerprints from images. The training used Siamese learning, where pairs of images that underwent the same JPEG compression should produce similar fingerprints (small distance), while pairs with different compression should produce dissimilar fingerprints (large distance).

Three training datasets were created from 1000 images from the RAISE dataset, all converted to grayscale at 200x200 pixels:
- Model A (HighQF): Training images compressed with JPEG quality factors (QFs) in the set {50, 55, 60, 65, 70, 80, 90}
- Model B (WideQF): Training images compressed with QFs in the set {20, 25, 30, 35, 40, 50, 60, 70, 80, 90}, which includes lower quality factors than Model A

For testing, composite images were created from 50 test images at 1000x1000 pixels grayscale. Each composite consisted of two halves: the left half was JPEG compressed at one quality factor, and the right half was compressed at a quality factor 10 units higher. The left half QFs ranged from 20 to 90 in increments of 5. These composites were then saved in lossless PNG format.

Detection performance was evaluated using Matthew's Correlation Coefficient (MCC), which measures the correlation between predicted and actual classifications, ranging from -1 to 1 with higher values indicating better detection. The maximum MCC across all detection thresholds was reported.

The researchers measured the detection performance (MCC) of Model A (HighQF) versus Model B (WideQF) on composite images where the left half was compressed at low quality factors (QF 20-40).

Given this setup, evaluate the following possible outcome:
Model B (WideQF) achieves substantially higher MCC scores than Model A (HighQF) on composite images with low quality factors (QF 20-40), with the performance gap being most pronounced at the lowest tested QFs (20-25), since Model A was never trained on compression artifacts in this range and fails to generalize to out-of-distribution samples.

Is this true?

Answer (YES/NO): NO